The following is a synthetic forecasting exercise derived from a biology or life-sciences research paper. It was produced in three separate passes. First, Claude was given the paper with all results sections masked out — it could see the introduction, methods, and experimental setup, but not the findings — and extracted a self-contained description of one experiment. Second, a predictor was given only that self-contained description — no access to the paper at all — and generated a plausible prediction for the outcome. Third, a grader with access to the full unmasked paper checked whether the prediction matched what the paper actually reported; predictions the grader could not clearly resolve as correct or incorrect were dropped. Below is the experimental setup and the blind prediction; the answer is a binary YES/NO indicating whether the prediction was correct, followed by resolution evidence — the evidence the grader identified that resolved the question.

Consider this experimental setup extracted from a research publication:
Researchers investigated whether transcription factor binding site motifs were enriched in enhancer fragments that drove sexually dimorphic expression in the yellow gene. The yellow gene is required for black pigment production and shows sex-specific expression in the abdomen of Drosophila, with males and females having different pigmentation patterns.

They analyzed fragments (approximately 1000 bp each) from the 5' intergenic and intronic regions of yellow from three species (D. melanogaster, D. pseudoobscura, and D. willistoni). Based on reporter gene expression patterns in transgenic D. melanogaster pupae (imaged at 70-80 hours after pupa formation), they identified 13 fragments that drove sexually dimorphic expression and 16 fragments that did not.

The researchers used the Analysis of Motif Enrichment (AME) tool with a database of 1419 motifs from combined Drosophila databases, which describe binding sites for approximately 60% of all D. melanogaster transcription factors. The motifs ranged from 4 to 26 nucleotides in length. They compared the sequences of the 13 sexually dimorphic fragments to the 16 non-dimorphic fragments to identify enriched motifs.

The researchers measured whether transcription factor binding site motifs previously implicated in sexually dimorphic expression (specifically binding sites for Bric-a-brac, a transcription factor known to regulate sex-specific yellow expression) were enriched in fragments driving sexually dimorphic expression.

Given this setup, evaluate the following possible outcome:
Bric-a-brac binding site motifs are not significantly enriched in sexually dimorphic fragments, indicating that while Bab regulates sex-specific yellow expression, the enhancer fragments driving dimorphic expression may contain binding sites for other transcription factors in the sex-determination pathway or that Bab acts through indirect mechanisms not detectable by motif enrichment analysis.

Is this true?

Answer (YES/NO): YES